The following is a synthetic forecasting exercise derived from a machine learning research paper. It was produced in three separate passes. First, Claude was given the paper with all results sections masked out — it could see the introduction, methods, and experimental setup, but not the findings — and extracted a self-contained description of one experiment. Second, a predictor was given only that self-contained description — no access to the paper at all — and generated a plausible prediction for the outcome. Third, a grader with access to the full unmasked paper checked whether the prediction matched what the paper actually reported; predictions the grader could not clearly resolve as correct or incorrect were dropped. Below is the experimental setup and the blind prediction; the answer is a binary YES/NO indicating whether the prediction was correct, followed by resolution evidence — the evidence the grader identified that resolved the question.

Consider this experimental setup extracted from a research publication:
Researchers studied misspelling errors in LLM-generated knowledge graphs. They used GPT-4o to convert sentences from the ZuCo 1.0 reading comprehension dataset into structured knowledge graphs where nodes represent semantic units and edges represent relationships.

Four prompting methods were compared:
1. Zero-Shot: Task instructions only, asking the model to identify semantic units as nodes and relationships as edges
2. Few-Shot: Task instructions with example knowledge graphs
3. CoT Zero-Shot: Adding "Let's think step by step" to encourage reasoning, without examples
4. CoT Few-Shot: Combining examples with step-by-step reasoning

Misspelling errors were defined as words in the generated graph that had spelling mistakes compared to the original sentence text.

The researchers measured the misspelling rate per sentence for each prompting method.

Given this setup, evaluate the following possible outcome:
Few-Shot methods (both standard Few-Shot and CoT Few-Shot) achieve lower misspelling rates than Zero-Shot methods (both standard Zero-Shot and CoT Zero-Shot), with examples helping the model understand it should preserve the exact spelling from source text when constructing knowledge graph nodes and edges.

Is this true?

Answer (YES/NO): NO